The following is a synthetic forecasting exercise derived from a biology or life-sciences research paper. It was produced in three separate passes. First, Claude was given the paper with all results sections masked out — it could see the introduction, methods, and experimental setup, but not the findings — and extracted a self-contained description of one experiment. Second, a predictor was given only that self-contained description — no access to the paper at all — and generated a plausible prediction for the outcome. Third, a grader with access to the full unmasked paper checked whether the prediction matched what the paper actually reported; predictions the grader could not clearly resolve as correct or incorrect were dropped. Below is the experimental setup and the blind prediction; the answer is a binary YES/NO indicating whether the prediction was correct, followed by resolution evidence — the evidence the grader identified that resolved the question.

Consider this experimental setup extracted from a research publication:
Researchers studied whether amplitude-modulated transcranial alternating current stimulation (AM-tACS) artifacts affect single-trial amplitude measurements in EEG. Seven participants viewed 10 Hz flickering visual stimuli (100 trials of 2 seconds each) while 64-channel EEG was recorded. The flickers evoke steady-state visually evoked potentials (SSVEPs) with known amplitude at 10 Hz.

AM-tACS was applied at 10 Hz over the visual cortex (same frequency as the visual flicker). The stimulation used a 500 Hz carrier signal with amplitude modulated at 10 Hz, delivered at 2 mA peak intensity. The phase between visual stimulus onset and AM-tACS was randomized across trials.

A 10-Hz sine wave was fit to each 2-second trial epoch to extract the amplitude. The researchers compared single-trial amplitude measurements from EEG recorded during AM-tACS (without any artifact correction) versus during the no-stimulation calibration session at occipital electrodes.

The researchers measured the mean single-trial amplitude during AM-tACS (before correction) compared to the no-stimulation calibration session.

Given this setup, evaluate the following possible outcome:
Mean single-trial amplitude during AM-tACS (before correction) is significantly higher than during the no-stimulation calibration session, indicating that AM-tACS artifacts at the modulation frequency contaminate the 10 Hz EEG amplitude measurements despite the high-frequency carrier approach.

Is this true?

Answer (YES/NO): YES